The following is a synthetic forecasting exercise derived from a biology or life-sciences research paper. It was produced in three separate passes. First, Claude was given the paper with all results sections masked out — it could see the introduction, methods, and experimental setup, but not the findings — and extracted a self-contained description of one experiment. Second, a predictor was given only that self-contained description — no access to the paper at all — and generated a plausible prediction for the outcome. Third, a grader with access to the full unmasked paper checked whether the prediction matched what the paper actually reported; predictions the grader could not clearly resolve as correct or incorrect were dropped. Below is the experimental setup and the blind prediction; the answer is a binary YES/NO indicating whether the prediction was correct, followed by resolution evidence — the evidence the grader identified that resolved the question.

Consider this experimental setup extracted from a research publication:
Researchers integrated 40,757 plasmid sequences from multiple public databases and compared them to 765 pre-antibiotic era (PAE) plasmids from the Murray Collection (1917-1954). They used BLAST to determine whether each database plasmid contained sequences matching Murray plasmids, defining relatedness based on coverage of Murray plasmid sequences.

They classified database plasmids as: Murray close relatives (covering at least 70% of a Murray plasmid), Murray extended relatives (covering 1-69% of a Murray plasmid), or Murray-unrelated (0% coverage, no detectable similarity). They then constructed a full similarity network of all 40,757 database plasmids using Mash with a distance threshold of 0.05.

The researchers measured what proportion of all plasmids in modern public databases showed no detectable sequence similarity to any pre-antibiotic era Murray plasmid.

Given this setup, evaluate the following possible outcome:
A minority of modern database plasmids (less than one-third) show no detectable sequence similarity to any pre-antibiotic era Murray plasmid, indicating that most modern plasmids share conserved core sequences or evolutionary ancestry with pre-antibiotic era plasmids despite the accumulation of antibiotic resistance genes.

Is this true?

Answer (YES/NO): NO